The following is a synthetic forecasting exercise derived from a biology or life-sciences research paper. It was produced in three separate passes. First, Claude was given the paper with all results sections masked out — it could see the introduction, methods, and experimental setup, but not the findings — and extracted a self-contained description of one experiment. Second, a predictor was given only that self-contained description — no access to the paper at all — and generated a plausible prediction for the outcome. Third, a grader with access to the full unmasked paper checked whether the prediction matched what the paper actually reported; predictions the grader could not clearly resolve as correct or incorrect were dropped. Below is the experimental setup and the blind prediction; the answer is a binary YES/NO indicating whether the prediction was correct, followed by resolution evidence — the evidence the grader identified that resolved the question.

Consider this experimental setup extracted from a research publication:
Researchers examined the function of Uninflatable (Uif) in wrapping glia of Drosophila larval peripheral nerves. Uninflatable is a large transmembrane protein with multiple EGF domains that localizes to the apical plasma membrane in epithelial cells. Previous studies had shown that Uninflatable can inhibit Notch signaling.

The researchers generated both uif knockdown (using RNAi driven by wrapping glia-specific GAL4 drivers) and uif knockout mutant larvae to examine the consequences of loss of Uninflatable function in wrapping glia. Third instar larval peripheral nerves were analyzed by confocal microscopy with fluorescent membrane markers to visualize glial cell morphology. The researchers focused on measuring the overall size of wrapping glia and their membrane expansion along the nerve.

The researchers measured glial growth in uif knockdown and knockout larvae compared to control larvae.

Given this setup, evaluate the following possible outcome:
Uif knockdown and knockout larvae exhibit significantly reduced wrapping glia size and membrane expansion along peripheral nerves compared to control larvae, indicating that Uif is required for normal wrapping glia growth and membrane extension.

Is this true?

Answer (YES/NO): YES